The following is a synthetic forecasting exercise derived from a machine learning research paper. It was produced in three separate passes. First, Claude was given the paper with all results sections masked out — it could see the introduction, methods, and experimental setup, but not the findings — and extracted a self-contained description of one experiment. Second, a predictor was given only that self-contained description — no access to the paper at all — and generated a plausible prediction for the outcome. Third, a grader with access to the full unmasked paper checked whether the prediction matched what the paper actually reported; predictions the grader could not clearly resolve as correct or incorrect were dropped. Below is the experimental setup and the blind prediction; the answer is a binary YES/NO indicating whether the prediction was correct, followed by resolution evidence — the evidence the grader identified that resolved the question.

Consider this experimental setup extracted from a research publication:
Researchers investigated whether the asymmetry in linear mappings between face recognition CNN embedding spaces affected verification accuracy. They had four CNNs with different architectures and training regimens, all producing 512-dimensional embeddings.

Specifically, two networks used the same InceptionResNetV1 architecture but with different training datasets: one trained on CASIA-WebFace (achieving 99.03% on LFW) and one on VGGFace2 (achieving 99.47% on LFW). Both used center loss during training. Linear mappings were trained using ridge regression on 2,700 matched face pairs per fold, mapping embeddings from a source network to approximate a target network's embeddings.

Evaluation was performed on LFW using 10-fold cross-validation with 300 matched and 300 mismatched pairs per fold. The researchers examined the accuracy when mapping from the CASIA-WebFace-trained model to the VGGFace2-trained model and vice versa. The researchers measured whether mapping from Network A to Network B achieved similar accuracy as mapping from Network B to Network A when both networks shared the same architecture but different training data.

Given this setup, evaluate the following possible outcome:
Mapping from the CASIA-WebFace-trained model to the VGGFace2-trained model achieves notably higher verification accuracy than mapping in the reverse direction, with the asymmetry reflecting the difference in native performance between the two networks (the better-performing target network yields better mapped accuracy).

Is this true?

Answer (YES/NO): NO